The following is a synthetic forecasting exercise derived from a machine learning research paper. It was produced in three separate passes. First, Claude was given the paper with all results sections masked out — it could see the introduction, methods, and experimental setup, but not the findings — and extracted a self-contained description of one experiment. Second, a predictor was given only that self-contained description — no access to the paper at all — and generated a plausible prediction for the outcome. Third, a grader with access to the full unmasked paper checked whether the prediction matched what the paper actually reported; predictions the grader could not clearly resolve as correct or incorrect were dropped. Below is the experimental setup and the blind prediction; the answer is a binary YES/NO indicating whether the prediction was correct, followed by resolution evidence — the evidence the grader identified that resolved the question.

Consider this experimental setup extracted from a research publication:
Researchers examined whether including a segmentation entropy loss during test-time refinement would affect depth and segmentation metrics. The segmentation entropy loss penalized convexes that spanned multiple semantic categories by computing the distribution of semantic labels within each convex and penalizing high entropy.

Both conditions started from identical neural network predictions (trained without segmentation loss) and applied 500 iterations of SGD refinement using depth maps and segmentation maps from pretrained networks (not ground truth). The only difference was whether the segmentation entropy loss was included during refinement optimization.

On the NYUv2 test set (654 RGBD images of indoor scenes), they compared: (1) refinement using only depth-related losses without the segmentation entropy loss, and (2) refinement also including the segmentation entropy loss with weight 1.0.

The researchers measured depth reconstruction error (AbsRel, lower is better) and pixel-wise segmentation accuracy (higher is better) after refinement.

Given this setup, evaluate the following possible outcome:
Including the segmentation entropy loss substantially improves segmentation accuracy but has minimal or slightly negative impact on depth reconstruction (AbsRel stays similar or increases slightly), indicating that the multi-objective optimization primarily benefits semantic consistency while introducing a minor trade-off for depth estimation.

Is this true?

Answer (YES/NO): NO